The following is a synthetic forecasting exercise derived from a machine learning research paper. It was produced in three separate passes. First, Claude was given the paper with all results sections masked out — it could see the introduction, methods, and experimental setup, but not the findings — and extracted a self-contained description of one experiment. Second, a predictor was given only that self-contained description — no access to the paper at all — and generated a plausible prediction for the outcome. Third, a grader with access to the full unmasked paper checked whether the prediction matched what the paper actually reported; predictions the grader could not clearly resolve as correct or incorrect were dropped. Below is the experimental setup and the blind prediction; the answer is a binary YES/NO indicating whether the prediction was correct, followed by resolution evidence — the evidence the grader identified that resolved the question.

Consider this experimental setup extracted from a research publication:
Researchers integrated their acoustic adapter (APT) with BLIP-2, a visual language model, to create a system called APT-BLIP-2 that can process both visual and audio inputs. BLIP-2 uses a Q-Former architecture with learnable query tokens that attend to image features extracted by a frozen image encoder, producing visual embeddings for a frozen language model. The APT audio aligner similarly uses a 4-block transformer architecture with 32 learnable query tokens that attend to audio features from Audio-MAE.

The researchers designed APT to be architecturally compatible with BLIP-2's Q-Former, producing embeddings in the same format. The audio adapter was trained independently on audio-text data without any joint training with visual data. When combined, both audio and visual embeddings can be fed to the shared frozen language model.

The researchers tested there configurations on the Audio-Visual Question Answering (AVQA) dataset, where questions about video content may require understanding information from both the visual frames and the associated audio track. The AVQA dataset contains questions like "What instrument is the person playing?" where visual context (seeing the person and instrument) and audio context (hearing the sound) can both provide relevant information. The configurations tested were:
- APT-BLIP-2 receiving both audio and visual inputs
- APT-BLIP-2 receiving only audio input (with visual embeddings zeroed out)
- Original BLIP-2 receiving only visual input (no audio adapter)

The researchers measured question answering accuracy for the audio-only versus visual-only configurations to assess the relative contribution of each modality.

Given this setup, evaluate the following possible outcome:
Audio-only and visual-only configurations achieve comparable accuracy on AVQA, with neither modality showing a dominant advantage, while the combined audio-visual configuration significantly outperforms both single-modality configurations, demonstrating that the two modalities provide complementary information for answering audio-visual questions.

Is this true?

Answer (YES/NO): NO